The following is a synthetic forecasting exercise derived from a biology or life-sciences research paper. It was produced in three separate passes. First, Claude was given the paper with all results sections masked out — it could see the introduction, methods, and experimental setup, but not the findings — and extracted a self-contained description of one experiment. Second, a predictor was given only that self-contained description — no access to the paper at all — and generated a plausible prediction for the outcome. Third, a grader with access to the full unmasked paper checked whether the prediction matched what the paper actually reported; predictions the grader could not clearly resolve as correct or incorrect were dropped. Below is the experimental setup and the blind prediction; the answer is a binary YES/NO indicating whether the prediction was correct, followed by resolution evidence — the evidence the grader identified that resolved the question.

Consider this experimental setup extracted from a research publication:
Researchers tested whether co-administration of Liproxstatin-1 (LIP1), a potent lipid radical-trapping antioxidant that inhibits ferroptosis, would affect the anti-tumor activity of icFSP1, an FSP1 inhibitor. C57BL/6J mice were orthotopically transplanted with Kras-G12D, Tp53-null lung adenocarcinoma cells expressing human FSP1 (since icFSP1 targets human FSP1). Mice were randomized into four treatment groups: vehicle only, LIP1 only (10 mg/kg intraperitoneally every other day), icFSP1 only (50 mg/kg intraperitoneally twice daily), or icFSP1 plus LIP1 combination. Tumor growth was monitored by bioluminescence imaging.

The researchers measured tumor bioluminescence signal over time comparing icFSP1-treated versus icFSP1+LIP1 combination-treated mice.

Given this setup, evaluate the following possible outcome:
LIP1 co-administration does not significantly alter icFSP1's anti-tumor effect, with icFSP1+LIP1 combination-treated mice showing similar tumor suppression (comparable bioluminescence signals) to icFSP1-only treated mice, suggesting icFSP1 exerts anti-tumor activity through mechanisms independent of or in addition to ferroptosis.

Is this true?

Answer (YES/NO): NO